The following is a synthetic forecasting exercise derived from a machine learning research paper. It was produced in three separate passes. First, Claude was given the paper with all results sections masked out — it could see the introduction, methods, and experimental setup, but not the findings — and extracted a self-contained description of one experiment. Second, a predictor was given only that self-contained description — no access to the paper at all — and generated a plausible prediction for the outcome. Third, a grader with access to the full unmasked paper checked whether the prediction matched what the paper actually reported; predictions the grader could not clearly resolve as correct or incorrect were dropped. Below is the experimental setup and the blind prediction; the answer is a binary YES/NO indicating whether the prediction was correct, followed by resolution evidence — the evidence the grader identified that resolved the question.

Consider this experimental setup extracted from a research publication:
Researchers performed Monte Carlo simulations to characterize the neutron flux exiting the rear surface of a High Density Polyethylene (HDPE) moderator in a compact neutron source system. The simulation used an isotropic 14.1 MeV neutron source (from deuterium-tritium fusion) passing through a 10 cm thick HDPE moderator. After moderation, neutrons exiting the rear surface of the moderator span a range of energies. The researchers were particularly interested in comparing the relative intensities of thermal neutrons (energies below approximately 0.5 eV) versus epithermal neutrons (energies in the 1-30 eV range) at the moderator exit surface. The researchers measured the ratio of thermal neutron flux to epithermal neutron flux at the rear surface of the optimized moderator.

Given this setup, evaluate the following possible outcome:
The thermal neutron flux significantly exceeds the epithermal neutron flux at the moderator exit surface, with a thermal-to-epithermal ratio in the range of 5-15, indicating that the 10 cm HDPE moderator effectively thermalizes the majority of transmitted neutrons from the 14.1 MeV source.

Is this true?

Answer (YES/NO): NO